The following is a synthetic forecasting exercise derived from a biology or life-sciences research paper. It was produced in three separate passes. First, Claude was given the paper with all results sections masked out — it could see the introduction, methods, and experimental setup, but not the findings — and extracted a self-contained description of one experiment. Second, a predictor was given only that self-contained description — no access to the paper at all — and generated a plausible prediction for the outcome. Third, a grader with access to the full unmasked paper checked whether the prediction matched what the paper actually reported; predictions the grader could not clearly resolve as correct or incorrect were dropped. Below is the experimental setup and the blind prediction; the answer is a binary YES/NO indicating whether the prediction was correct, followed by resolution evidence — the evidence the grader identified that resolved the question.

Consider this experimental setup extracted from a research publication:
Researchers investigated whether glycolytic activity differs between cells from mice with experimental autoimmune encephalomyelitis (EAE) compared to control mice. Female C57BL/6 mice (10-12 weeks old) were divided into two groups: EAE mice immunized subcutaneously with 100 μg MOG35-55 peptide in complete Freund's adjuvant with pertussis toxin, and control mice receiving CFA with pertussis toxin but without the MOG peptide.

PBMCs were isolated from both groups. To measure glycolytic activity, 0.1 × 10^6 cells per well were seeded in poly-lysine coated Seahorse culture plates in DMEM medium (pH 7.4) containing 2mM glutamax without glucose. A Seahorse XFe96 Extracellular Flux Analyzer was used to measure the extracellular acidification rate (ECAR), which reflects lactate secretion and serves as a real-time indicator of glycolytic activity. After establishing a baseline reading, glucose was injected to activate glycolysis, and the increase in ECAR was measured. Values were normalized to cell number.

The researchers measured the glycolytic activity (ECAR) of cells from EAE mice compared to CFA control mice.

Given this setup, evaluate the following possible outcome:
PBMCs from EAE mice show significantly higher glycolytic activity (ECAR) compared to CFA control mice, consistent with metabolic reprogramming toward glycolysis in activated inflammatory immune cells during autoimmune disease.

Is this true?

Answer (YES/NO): YES